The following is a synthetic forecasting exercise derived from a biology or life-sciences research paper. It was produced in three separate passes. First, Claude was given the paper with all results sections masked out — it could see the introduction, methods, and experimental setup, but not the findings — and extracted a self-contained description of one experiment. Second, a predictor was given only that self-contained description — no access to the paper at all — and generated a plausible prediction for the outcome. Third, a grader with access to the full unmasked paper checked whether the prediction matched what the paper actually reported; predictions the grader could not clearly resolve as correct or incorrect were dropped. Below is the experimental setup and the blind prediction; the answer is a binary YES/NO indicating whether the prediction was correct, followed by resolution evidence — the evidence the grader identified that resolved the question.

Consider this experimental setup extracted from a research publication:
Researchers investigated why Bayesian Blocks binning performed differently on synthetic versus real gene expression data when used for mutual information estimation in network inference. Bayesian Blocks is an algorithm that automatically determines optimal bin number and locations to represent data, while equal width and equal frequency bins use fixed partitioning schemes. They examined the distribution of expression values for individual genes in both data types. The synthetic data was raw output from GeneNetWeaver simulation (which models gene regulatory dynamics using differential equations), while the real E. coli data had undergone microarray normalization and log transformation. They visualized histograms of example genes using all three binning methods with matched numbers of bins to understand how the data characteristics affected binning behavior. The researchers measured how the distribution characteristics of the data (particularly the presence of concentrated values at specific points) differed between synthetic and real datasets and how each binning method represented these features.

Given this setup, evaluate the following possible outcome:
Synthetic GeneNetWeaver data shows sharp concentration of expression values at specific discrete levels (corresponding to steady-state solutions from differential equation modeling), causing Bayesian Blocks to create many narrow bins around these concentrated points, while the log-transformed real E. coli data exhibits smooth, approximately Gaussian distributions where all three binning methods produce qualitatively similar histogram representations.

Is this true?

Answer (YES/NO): NO